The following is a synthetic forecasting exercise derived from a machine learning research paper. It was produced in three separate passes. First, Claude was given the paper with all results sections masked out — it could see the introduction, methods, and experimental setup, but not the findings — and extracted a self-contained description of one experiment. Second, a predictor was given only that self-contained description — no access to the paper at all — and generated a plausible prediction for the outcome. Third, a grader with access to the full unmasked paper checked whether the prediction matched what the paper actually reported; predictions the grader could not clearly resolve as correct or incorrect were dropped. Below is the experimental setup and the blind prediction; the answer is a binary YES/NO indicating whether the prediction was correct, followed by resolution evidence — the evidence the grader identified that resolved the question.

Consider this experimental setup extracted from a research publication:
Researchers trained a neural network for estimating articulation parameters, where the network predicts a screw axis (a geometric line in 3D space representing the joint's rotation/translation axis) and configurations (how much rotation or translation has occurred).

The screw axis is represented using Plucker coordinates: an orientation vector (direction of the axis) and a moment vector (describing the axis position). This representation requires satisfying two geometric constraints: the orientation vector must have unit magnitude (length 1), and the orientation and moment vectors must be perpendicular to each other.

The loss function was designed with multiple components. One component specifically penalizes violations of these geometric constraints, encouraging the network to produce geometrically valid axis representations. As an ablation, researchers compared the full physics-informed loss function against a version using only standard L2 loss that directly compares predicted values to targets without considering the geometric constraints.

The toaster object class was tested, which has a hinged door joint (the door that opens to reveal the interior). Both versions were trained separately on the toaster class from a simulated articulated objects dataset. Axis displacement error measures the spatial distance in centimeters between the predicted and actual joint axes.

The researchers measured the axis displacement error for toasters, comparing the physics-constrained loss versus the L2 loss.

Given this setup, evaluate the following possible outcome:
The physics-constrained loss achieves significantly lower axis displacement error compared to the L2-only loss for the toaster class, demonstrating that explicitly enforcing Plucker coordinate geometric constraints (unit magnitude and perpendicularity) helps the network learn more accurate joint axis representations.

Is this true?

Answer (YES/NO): YES